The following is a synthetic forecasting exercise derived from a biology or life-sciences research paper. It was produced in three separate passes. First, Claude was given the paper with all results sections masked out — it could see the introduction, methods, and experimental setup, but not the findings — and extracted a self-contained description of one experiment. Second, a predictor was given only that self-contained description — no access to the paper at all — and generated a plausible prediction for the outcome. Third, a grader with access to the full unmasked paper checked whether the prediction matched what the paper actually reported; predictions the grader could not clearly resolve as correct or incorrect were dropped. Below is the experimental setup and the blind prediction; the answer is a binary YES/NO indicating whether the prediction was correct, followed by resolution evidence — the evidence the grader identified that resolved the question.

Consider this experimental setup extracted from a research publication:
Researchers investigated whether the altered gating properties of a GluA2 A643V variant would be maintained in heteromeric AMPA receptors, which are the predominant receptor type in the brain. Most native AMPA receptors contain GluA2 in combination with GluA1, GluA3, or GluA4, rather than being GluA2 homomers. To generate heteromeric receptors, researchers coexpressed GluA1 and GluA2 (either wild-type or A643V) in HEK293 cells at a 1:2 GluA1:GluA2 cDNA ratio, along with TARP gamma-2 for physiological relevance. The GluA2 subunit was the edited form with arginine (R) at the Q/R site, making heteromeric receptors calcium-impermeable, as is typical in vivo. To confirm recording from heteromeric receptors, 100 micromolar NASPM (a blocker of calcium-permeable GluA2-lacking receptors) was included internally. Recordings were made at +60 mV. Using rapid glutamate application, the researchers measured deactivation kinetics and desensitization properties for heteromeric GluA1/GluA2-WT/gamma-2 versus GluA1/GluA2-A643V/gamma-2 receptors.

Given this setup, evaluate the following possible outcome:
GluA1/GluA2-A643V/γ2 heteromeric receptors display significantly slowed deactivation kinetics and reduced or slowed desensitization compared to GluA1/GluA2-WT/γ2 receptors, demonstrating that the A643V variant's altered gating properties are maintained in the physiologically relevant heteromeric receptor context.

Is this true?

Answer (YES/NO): YES